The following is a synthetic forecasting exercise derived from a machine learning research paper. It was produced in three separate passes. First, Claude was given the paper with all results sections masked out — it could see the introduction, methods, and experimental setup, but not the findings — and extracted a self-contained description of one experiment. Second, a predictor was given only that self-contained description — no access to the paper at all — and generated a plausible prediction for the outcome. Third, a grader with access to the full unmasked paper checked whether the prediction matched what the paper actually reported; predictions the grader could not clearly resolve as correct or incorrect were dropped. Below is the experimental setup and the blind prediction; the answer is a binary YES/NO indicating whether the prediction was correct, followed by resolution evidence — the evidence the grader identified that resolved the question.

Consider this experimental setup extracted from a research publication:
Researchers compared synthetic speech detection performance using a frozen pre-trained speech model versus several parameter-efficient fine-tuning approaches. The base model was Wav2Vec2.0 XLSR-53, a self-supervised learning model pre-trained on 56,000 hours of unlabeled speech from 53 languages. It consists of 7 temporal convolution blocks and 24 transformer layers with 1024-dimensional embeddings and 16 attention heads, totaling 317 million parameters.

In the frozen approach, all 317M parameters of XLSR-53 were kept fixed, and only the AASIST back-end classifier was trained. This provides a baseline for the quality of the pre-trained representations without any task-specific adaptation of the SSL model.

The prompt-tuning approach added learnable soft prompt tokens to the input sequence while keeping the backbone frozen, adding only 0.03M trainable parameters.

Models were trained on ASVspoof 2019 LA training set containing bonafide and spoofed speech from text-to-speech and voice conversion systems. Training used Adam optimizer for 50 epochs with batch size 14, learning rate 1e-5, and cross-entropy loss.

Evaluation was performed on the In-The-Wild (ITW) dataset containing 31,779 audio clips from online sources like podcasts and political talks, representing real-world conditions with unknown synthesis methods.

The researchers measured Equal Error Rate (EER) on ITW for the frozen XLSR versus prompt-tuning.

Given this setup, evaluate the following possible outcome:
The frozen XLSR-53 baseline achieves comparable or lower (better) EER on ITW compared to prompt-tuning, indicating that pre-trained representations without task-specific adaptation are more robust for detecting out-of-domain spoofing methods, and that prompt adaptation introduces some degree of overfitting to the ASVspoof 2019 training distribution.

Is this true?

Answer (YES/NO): NO